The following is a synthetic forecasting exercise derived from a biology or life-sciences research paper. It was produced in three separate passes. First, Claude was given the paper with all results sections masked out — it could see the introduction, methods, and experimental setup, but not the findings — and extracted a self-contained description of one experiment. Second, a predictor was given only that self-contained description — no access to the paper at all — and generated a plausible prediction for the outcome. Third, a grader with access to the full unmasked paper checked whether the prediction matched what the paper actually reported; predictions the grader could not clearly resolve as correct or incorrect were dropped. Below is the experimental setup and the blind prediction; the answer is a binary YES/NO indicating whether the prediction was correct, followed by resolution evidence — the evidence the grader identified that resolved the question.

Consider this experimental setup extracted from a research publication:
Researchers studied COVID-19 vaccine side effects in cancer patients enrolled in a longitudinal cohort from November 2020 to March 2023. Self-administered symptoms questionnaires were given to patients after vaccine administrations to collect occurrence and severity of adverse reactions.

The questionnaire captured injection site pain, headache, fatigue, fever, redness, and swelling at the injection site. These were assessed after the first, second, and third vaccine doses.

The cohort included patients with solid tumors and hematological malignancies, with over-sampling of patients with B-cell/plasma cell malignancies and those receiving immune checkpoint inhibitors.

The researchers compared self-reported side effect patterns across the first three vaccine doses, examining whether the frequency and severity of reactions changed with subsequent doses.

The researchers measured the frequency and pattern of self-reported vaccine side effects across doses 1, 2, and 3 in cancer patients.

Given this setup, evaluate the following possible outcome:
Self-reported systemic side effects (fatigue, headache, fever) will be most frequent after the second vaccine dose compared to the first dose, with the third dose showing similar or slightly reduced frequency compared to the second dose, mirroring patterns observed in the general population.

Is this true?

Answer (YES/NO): NO